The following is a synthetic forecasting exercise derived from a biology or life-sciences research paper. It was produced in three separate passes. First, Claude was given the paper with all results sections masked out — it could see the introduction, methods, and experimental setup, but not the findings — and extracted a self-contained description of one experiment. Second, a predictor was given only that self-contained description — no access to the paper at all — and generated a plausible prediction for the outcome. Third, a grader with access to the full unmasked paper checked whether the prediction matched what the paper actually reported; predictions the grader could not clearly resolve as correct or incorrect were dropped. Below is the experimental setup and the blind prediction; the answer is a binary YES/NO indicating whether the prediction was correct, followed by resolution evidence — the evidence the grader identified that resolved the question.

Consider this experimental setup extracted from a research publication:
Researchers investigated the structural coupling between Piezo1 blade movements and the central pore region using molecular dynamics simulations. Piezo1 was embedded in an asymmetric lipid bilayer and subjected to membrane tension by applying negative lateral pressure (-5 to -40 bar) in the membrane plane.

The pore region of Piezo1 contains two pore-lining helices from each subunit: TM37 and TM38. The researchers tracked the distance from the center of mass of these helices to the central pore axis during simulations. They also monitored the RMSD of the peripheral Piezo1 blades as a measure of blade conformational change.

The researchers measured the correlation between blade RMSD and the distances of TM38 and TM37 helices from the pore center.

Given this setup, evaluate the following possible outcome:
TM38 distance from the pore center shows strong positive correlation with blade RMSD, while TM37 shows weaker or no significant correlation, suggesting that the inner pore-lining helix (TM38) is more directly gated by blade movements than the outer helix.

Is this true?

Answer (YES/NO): NO